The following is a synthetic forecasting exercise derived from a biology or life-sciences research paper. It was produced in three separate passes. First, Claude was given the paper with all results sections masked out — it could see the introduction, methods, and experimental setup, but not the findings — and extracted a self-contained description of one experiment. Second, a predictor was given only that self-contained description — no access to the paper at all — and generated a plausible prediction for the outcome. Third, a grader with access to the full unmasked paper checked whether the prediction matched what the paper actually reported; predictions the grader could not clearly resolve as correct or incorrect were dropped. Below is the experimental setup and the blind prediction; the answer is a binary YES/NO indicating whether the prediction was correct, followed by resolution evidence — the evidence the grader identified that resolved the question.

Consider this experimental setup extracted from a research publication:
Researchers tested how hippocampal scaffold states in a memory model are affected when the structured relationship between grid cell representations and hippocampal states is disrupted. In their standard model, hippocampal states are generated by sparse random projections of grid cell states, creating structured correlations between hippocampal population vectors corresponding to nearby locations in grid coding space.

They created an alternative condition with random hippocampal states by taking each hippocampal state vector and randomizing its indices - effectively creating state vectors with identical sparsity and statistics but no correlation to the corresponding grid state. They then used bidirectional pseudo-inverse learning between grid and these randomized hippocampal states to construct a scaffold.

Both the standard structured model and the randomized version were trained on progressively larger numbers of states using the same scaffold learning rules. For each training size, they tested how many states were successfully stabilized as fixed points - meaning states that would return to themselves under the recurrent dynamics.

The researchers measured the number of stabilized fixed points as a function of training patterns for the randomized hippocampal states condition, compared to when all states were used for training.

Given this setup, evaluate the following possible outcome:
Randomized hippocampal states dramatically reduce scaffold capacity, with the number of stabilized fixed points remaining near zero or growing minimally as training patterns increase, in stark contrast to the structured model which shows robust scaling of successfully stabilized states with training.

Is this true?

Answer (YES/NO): YES